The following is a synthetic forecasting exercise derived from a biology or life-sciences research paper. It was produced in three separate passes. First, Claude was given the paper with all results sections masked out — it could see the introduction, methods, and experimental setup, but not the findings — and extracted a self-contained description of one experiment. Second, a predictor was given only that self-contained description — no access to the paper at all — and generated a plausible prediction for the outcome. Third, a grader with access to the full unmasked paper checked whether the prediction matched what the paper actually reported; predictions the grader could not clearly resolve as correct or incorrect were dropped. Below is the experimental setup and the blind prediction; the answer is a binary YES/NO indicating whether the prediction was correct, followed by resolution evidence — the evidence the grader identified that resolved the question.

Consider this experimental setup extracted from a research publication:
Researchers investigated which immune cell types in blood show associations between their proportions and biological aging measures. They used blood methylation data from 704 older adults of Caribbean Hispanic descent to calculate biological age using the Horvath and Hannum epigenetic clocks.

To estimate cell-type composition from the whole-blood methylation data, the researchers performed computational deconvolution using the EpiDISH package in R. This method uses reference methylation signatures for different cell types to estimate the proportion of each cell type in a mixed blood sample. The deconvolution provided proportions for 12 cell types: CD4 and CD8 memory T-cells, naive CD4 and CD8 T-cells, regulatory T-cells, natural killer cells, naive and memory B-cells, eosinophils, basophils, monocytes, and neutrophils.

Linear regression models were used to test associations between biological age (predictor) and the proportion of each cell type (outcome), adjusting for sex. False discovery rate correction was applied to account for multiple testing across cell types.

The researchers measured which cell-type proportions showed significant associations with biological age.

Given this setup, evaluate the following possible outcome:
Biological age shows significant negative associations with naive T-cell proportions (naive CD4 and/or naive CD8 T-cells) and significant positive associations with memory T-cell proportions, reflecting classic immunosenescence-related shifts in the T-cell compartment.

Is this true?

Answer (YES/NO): NO